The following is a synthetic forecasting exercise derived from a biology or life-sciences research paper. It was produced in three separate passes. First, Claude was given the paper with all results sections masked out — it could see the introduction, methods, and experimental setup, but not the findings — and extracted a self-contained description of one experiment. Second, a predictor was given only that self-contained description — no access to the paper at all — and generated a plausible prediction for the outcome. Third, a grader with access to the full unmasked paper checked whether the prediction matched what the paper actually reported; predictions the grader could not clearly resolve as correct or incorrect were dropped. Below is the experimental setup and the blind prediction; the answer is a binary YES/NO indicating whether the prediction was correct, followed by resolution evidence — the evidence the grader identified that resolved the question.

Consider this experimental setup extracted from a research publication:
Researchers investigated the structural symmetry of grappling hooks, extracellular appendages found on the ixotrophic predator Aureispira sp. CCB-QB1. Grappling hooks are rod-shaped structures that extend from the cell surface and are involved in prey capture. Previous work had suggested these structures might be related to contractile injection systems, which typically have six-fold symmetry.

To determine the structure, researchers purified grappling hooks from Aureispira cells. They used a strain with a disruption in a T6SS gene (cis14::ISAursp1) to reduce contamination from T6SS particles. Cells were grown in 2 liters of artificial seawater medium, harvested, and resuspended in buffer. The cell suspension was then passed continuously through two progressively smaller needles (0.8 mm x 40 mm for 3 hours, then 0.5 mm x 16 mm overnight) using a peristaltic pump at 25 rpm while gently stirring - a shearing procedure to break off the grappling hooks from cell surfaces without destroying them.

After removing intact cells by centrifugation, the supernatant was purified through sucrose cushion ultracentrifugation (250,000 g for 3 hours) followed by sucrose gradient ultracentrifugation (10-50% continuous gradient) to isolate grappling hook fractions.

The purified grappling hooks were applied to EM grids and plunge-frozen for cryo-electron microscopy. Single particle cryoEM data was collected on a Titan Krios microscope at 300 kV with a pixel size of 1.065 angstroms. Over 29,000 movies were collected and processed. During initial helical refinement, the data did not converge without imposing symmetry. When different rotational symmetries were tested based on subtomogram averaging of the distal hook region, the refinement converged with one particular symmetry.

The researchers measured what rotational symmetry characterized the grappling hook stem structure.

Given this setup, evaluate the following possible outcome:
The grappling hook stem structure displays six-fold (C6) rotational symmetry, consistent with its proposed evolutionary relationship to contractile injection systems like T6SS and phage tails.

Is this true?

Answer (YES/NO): NO